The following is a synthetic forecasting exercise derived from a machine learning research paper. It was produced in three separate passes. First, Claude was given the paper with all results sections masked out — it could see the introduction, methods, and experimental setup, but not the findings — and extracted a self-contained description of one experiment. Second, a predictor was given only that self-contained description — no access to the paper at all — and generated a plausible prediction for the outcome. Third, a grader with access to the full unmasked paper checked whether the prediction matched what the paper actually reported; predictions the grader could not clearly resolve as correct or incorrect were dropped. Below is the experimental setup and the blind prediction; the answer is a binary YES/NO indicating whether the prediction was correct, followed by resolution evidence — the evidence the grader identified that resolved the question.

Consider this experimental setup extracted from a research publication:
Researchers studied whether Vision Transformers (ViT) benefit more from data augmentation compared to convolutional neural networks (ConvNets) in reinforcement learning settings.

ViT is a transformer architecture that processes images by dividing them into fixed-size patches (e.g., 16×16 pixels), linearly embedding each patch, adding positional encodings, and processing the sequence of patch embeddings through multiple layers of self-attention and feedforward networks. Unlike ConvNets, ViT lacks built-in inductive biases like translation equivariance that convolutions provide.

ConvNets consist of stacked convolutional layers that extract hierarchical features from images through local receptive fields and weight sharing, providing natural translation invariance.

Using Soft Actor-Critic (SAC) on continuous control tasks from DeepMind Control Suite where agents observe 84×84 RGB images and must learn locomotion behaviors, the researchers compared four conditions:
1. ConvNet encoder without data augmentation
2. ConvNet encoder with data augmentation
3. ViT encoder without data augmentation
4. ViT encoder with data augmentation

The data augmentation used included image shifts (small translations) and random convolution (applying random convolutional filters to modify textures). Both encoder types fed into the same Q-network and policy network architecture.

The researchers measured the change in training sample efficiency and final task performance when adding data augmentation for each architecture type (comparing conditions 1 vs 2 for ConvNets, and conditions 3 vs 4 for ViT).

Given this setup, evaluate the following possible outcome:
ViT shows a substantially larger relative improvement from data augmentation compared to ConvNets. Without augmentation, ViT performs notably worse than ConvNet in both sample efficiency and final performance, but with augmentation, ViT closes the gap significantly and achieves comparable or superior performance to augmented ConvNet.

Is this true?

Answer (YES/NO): YES